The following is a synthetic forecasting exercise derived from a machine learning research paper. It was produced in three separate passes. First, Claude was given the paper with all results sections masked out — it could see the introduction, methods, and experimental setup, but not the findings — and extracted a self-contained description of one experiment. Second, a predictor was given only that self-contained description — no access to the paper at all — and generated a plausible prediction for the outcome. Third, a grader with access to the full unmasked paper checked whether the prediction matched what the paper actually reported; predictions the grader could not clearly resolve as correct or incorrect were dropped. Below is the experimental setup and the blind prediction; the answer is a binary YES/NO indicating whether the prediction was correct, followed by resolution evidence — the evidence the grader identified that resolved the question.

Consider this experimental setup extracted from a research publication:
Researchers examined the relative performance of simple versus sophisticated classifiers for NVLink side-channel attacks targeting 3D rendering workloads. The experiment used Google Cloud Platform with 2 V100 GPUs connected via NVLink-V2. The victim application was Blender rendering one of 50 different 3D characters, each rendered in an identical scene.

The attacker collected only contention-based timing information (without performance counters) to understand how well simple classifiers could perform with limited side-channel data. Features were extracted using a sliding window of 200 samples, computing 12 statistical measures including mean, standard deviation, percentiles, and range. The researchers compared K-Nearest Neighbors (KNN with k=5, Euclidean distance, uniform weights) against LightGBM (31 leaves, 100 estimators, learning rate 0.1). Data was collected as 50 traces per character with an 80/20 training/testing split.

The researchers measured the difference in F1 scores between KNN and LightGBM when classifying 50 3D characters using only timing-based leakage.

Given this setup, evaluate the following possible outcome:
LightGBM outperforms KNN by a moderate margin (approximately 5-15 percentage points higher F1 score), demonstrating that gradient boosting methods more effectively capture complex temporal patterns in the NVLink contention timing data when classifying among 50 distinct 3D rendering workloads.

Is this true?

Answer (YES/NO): NO